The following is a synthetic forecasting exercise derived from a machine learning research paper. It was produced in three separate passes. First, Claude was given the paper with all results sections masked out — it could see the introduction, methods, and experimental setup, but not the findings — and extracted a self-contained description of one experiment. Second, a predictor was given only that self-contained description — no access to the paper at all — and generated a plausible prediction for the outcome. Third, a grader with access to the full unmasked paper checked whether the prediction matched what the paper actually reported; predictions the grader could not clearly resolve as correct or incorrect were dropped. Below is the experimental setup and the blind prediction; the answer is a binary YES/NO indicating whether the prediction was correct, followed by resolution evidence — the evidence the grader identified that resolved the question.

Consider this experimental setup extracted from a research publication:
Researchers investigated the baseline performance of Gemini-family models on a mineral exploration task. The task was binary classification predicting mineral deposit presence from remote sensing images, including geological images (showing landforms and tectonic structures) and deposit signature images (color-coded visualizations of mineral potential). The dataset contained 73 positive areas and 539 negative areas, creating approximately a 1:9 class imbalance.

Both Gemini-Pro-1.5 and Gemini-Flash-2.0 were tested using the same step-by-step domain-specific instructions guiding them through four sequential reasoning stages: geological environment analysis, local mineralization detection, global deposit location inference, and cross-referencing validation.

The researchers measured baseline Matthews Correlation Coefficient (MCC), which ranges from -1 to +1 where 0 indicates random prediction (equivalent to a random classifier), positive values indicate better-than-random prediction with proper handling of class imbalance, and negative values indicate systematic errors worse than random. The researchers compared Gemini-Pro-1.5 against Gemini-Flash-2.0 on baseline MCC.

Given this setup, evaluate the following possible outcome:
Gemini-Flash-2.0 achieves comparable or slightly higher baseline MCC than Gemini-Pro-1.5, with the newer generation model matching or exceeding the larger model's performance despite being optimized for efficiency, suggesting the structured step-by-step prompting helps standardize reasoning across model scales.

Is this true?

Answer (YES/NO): YES